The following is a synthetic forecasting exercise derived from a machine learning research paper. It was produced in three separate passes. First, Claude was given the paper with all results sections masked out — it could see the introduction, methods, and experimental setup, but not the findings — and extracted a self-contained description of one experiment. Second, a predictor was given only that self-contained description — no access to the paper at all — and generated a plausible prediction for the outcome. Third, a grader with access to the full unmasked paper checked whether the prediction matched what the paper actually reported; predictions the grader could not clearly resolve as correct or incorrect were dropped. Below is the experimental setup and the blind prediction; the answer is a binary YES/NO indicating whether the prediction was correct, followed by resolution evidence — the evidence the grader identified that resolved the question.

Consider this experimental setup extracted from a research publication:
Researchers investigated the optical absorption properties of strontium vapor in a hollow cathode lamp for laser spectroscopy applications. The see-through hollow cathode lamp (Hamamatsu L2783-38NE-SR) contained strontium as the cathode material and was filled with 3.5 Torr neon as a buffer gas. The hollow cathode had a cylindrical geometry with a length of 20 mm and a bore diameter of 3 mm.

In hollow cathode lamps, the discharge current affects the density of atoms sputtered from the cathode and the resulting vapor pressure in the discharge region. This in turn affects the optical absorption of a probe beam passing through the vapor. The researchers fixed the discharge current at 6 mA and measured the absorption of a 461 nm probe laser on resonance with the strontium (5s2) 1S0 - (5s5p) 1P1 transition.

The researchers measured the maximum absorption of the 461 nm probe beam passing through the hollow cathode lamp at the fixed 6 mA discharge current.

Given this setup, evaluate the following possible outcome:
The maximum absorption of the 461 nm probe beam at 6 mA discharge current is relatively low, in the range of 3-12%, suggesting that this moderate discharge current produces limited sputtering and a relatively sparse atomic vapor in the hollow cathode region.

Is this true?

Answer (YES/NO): NO